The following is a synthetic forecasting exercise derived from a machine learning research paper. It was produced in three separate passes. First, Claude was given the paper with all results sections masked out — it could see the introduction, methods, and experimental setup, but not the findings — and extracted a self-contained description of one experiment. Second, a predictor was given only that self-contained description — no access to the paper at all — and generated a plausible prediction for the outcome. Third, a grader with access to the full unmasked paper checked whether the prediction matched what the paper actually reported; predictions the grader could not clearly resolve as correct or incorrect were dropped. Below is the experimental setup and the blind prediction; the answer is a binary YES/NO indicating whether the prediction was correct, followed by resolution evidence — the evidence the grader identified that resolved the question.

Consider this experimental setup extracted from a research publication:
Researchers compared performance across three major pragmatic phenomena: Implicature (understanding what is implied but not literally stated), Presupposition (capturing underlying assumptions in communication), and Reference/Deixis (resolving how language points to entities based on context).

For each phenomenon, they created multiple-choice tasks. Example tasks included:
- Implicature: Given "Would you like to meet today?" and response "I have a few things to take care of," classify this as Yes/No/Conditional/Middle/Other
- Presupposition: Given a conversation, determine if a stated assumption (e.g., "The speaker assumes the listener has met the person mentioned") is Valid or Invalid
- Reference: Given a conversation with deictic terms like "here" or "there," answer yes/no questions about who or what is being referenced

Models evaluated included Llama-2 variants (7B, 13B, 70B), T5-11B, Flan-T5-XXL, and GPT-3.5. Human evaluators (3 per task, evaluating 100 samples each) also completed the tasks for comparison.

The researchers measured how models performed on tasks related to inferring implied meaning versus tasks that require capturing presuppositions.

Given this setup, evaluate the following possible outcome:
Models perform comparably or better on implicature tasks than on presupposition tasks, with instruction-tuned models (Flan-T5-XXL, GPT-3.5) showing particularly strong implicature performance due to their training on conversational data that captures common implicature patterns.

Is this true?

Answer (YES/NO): NO